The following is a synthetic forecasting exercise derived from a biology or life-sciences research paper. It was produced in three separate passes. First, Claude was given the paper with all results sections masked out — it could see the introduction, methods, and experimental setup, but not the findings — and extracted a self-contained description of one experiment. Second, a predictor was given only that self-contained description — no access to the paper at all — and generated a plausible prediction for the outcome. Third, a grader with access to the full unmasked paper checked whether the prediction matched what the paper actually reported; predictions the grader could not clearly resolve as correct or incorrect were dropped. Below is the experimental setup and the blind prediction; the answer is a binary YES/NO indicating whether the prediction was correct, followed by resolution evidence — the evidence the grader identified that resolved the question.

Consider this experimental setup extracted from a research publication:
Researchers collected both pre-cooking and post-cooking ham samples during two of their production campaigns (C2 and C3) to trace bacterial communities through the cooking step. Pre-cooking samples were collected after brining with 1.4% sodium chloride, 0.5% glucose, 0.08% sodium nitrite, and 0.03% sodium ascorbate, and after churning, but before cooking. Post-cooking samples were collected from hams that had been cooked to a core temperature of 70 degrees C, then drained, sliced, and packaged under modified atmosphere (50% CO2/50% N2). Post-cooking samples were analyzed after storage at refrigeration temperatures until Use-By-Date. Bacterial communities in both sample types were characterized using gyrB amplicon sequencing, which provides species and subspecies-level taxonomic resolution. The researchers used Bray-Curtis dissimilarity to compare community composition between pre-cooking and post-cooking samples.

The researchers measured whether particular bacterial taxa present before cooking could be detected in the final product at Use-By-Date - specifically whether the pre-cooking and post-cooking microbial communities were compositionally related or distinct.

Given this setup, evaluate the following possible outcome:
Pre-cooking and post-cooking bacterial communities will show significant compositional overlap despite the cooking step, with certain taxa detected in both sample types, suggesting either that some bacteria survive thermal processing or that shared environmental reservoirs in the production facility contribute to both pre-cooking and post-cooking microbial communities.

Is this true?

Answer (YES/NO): YES